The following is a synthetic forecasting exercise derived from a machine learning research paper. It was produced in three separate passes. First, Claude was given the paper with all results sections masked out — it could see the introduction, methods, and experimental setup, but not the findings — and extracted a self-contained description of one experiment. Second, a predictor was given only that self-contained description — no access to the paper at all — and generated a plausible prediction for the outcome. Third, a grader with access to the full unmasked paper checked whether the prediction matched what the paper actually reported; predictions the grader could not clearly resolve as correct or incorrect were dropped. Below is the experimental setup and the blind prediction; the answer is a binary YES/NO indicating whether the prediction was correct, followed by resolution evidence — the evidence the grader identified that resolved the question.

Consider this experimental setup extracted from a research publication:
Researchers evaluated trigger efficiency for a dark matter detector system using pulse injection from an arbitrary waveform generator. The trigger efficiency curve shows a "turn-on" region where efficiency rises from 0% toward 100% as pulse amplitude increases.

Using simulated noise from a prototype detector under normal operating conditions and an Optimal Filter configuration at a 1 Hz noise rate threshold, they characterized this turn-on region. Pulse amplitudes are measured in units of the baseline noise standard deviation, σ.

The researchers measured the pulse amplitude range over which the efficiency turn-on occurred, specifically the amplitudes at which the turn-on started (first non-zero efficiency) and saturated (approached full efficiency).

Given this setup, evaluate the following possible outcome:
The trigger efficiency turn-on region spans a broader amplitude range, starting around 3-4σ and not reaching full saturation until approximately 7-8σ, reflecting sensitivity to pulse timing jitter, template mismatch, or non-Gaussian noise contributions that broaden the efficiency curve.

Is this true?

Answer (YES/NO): NO